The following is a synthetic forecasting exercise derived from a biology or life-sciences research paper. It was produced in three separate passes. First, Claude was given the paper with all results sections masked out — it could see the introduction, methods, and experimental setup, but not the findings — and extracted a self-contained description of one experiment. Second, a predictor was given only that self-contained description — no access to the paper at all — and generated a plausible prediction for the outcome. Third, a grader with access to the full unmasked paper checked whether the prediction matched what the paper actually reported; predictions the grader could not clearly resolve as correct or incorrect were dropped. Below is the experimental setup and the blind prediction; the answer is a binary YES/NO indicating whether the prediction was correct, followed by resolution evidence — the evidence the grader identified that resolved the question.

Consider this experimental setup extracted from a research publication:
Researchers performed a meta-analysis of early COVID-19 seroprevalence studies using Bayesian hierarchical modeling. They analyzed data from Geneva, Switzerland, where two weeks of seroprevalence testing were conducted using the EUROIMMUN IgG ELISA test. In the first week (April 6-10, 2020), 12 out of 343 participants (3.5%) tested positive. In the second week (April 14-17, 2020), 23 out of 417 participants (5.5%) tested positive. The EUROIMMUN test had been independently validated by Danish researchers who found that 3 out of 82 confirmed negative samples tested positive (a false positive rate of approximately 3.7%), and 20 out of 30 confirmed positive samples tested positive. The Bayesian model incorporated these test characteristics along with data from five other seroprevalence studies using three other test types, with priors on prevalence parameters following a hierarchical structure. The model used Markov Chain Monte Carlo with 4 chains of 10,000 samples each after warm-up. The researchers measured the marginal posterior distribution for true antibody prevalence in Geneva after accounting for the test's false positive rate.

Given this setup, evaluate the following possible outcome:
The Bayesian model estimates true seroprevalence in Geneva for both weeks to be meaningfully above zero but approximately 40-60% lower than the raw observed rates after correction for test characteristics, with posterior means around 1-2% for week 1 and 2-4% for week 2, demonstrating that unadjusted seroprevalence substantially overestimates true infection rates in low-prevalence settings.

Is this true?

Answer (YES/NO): NO